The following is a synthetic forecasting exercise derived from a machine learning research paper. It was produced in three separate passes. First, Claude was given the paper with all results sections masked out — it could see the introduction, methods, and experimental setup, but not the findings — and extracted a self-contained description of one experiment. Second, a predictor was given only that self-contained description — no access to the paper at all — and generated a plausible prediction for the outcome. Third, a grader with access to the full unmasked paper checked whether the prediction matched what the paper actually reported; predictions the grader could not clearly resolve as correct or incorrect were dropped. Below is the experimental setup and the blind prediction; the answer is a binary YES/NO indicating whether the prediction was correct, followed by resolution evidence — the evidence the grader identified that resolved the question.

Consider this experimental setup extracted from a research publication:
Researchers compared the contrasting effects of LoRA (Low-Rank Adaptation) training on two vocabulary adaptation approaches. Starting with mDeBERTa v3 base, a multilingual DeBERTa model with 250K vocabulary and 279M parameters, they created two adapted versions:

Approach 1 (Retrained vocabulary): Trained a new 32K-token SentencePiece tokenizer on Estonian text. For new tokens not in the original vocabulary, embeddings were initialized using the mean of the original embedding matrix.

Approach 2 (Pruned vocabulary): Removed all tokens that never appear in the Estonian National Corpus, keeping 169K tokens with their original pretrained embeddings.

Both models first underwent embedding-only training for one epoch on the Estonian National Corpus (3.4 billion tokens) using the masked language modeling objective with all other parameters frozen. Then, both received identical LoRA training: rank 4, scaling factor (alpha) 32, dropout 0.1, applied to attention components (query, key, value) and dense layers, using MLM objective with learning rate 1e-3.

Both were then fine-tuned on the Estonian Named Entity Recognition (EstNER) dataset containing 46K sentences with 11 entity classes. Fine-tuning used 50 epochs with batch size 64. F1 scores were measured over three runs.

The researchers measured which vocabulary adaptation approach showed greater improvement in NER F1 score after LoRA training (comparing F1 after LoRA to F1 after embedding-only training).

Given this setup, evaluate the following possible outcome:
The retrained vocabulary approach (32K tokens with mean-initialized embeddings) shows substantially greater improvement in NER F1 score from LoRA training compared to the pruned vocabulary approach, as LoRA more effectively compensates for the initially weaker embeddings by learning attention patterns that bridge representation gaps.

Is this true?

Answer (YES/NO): YES